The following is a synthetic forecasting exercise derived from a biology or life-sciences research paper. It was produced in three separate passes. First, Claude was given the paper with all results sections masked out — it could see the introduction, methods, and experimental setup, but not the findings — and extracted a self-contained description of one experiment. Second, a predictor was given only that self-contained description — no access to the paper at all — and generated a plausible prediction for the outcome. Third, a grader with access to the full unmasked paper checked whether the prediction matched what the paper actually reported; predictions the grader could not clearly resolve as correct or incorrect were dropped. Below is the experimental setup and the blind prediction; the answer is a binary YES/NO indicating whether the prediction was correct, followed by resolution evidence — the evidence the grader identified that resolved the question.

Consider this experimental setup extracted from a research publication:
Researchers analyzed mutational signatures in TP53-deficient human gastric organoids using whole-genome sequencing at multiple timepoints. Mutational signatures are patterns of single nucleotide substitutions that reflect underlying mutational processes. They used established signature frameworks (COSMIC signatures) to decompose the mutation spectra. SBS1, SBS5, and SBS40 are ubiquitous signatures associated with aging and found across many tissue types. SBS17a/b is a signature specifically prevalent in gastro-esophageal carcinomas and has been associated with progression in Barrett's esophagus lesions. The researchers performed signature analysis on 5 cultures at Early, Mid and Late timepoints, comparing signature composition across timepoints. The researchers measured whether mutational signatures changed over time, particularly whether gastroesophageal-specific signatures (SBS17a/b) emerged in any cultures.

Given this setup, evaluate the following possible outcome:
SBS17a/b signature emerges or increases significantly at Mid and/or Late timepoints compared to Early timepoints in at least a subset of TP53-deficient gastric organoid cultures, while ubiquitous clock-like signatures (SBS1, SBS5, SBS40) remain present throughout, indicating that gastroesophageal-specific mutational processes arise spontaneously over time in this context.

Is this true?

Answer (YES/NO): YES